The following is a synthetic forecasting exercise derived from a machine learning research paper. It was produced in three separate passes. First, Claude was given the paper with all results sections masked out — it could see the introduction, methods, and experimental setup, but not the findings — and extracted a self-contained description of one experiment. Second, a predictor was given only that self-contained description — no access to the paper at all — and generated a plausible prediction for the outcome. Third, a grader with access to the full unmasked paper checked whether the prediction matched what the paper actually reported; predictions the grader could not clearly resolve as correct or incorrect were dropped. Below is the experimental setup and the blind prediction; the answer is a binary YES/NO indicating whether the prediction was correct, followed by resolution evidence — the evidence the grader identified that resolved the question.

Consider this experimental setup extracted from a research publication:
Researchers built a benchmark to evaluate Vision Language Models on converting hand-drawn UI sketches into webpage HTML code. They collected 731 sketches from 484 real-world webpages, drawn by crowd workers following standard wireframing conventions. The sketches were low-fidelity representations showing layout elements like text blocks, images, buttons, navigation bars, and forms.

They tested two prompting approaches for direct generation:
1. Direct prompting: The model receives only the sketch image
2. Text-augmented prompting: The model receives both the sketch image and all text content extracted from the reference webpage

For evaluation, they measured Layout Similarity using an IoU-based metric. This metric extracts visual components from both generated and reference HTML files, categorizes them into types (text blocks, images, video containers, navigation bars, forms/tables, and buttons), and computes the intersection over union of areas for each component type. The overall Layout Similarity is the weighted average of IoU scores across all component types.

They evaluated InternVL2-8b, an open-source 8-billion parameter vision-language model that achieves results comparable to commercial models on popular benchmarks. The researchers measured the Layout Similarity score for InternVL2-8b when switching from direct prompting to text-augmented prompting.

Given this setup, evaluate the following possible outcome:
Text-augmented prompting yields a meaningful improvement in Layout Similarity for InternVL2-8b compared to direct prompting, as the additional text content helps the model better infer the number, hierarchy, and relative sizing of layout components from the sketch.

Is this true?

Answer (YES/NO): NO